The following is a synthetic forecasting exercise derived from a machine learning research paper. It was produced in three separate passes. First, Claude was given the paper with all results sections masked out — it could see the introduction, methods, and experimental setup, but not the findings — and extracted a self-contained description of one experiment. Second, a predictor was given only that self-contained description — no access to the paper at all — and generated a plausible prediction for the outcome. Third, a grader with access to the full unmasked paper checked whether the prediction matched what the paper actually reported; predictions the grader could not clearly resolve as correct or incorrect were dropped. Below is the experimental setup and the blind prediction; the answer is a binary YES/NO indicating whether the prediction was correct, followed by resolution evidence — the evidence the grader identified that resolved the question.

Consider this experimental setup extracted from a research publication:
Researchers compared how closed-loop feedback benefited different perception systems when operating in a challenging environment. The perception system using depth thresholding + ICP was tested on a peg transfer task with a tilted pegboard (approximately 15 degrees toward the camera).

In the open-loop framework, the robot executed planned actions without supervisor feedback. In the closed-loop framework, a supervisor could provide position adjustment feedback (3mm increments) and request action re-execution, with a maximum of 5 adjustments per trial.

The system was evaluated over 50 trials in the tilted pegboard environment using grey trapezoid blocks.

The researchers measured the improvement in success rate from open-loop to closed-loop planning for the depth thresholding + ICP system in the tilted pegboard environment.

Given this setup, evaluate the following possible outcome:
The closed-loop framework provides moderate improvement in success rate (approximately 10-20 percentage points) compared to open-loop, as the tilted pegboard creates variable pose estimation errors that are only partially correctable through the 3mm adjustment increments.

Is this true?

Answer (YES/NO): NO